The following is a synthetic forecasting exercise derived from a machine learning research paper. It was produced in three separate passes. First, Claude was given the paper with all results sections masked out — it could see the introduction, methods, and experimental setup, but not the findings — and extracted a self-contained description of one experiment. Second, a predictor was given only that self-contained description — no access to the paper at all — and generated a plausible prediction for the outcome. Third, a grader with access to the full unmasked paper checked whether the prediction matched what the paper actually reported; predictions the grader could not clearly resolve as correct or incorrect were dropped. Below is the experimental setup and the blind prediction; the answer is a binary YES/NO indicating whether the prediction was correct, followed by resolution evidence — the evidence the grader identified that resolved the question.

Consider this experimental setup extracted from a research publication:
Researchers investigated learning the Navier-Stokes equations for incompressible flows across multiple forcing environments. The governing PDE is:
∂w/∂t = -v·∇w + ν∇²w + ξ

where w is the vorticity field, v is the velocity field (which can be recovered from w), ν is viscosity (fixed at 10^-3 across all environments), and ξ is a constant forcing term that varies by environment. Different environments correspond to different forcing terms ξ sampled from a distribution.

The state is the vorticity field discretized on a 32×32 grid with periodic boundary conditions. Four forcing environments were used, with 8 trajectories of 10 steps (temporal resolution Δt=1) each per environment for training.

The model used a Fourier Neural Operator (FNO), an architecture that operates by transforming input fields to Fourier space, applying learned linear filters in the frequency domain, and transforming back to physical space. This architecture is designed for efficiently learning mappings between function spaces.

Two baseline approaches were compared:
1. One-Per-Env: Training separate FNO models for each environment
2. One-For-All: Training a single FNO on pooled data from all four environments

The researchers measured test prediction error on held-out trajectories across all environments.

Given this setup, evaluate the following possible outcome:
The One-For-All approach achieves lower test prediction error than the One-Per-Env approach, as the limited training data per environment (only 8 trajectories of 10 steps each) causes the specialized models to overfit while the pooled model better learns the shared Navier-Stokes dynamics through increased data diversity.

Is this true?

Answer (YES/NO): NO